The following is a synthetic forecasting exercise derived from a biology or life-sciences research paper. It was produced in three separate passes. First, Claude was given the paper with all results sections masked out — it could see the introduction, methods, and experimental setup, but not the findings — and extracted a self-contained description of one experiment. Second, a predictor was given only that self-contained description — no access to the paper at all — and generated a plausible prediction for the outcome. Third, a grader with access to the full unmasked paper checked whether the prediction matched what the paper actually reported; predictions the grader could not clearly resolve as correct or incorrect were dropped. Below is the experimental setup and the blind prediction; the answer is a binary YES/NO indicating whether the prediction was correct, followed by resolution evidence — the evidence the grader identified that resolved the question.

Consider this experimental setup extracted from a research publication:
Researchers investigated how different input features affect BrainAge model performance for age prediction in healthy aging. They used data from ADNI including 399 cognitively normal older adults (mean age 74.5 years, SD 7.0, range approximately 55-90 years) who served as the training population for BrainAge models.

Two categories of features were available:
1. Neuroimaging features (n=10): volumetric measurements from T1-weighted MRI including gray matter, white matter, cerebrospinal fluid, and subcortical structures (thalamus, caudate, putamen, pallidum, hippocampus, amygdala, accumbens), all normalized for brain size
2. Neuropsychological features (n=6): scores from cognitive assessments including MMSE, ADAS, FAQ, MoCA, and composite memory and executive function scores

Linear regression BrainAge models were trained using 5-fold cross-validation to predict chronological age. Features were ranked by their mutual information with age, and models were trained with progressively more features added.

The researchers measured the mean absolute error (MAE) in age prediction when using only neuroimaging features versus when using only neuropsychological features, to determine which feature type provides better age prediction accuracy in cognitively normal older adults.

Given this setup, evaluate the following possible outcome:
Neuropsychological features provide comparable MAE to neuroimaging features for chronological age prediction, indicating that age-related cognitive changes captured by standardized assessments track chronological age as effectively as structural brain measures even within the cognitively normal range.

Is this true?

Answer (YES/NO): NO